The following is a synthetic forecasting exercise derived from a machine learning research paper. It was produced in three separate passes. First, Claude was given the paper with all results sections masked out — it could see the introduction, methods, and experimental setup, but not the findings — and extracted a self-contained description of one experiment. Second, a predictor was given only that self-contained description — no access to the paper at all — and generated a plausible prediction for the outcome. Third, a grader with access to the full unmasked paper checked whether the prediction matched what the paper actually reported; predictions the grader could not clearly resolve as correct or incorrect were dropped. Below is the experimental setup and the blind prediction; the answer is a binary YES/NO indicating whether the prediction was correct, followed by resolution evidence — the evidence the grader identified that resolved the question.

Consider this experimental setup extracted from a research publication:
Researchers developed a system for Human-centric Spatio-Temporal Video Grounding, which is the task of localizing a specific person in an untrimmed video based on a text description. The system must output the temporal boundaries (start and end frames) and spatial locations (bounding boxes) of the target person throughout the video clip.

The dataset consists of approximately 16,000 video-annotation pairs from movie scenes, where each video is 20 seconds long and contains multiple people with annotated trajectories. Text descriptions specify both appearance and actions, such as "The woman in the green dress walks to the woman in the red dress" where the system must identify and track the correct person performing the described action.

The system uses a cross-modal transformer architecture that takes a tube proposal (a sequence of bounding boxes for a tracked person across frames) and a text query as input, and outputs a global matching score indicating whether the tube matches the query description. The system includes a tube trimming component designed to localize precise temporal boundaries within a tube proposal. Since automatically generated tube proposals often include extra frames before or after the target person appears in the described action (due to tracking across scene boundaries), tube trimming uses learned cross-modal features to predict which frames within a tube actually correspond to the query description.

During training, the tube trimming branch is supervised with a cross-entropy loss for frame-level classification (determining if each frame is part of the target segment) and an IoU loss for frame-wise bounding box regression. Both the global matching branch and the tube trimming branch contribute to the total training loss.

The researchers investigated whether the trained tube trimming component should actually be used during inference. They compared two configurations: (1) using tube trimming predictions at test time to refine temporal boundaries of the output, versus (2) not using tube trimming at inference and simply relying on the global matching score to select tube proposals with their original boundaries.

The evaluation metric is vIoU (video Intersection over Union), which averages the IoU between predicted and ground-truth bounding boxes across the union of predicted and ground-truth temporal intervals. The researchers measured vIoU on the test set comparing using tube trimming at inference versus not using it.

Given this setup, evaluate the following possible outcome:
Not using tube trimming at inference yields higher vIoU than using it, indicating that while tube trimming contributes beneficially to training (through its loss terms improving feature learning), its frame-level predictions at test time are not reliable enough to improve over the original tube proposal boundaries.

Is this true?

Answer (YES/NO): YES